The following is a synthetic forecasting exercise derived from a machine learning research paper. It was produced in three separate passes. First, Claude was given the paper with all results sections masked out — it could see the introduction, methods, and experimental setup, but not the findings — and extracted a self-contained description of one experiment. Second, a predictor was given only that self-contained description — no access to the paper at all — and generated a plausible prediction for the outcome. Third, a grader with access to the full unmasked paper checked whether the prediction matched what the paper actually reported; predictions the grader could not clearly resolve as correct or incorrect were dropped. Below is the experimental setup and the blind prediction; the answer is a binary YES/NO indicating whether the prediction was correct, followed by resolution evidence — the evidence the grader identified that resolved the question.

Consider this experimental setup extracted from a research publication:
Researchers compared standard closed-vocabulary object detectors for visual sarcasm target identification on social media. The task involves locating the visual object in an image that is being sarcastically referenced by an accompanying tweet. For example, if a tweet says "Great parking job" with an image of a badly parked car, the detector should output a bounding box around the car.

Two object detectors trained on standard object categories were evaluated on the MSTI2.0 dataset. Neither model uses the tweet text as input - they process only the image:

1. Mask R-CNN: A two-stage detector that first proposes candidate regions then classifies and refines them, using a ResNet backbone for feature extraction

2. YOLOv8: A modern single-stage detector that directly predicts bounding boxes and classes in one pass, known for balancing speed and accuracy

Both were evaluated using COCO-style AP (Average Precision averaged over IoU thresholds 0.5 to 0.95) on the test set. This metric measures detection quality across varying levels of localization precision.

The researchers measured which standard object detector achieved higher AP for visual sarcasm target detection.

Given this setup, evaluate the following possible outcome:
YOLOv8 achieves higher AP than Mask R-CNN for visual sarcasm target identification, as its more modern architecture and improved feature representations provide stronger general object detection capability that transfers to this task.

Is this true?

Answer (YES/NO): YES